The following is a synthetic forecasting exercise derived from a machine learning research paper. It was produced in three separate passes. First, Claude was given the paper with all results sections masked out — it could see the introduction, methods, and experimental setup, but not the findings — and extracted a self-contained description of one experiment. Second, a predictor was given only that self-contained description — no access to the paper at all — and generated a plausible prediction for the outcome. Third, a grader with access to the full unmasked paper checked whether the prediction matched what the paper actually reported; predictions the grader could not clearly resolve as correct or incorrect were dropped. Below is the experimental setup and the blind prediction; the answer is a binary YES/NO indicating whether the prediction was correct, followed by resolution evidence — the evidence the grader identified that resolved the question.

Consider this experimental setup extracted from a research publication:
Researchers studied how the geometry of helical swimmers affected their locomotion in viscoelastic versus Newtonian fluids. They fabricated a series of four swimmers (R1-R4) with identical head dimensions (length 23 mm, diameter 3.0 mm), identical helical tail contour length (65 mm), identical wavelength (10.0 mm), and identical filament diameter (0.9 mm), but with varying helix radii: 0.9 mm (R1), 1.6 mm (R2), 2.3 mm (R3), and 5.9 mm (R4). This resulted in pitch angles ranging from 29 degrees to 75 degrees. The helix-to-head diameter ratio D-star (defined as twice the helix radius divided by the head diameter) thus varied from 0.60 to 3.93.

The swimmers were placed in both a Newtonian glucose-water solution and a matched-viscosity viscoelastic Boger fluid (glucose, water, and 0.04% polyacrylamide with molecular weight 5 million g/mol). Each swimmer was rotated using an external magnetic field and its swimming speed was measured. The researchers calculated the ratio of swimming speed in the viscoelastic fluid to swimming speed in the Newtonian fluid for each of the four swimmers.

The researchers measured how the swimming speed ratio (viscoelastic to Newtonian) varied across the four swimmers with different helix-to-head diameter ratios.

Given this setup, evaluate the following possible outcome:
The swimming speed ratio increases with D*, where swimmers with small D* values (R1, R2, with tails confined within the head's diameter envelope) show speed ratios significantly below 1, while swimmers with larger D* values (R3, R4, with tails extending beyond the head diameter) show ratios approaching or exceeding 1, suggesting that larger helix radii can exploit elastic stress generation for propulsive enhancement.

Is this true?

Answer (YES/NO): YES